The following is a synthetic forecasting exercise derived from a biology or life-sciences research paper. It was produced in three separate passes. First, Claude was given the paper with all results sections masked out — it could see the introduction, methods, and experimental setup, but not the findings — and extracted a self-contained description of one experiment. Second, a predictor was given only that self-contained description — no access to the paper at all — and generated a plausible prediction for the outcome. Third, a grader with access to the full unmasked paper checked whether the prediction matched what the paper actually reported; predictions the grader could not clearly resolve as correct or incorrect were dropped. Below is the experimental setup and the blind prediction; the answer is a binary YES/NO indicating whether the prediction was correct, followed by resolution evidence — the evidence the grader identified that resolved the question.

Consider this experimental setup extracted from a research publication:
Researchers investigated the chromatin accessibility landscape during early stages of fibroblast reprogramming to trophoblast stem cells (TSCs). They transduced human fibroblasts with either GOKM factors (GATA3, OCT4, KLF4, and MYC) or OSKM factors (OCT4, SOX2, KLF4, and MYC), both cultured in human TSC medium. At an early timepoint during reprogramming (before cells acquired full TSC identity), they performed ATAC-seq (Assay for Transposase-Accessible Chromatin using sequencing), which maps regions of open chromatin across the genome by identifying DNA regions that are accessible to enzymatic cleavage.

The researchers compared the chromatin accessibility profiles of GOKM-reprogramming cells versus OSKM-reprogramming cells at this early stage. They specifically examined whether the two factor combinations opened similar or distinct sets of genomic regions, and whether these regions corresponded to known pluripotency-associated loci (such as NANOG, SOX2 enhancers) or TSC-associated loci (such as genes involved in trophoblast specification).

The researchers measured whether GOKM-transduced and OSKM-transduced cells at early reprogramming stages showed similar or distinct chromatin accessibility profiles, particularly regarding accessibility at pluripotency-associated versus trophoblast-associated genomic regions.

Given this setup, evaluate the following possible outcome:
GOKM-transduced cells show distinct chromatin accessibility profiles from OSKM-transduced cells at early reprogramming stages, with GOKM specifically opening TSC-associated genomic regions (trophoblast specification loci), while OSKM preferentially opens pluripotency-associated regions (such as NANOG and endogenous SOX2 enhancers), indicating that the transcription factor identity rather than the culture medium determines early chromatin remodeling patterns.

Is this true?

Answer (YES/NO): NO